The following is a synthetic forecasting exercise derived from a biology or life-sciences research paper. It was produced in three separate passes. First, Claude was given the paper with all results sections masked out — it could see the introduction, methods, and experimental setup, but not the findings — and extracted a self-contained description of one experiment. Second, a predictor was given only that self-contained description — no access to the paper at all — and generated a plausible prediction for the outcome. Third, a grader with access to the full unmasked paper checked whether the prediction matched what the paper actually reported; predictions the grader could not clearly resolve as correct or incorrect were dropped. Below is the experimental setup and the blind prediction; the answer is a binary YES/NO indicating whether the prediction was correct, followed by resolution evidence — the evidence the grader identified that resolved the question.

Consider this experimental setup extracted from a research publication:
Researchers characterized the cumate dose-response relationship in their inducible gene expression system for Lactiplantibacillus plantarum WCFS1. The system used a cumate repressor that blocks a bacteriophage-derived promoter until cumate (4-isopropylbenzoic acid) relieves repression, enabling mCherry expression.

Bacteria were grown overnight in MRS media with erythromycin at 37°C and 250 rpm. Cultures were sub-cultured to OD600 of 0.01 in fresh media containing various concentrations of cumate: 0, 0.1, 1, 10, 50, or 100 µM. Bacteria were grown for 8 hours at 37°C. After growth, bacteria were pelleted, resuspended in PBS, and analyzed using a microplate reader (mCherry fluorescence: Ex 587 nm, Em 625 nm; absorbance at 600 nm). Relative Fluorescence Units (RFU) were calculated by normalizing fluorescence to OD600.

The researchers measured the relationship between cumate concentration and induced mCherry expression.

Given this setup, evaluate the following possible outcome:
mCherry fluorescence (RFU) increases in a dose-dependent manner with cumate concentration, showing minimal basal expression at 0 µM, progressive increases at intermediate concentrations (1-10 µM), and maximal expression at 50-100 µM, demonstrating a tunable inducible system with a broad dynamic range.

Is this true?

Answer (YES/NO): NO